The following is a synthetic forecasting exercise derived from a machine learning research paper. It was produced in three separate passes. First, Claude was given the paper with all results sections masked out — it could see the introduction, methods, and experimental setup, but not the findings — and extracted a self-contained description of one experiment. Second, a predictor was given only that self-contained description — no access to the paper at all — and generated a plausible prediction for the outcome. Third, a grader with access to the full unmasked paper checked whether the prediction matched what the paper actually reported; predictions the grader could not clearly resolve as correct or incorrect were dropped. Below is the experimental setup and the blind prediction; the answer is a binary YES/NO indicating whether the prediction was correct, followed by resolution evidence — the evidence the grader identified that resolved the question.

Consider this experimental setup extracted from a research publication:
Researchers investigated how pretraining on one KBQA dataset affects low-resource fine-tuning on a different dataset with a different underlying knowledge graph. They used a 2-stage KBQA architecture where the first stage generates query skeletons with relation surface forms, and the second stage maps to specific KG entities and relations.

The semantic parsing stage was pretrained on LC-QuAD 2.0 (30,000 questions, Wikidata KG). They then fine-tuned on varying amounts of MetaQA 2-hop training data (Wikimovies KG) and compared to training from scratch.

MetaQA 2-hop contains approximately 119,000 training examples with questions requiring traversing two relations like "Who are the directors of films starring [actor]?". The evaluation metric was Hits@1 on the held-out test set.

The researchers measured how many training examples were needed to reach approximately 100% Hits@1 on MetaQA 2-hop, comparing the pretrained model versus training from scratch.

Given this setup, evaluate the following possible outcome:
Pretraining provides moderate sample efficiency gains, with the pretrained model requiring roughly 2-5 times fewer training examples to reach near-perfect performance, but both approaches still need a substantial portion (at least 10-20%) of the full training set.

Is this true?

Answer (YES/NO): NO